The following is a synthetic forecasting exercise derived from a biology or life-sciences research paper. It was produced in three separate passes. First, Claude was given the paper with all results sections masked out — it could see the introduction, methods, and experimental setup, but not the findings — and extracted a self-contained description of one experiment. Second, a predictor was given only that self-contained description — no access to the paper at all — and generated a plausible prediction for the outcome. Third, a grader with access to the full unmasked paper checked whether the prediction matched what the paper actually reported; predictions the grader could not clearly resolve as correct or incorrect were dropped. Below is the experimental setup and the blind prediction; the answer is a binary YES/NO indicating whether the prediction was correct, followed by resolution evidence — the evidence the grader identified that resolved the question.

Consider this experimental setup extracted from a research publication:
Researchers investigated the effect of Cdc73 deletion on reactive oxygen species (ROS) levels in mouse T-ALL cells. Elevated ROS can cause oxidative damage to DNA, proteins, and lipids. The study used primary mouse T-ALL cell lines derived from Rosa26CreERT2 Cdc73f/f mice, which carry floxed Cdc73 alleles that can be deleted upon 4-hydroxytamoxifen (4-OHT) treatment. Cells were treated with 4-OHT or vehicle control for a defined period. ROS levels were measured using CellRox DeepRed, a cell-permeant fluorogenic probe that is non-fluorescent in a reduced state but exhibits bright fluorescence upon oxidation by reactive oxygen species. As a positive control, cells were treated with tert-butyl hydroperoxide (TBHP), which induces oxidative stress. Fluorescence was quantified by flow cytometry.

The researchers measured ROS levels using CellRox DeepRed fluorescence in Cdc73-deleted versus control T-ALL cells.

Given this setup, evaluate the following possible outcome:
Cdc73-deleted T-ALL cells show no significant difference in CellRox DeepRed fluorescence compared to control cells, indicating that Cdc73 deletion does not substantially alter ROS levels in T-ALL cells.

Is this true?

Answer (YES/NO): NO